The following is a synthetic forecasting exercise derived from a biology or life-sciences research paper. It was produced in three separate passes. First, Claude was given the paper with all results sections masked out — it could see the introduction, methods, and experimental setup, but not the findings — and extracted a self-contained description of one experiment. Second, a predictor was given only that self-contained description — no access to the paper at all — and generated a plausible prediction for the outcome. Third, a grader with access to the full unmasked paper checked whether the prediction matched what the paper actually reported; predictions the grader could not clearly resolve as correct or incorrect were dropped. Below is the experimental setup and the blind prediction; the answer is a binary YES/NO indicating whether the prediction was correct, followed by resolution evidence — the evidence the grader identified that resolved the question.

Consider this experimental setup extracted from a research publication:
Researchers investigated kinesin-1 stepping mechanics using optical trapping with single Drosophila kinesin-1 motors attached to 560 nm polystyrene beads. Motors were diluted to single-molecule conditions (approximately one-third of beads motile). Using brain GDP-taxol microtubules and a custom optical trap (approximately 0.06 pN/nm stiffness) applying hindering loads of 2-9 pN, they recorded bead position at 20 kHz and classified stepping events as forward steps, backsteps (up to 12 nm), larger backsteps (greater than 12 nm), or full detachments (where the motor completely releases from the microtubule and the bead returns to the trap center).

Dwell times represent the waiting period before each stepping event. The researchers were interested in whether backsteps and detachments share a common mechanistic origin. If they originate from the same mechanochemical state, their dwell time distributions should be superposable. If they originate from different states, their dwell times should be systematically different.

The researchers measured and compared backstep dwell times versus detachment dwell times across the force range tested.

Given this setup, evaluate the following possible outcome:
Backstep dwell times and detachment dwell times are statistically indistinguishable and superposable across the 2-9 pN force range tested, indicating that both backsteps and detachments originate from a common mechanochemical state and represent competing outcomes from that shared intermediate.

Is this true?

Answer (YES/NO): YES